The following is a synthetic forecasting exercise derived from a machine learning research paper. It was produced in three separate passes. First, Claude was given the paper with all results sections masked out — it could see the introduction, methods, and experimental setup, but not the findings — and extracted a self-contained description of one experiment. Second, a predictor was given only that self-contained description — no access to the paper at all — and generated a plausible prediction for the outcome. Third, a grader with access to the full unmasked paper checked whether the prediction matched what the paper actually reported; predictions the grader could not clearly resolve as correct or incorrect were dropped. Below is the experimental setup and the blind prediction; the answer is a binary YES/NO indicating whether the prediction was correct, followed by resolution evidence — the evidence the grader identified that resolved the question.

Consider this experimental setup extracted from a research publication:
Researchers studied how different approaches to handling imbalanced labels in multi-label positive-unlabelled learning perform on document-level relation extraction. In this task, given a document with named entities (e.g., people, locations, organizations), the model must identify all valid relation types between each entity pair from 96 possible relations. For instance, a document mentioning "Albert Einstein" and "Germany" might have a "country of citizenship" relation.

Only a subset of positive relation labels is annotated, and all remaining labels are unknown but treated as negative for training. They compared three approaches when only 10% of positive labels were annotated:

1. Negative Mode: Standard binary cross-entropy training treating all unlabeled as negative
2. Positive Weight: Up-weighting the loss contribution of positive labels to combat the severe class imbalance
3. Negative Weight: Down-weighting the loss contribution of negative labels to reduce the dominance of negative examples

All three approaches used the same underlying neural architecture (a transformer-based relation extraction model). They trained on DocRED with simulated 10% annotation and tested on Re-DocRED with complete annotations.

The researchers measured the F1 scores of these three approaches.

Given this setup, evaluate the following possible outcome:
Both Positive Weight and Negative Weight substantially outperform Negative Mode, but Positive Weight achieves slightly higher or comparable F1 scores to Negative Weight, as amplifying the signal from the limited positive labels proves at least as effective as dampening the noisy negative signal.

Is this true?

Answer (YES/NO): YES